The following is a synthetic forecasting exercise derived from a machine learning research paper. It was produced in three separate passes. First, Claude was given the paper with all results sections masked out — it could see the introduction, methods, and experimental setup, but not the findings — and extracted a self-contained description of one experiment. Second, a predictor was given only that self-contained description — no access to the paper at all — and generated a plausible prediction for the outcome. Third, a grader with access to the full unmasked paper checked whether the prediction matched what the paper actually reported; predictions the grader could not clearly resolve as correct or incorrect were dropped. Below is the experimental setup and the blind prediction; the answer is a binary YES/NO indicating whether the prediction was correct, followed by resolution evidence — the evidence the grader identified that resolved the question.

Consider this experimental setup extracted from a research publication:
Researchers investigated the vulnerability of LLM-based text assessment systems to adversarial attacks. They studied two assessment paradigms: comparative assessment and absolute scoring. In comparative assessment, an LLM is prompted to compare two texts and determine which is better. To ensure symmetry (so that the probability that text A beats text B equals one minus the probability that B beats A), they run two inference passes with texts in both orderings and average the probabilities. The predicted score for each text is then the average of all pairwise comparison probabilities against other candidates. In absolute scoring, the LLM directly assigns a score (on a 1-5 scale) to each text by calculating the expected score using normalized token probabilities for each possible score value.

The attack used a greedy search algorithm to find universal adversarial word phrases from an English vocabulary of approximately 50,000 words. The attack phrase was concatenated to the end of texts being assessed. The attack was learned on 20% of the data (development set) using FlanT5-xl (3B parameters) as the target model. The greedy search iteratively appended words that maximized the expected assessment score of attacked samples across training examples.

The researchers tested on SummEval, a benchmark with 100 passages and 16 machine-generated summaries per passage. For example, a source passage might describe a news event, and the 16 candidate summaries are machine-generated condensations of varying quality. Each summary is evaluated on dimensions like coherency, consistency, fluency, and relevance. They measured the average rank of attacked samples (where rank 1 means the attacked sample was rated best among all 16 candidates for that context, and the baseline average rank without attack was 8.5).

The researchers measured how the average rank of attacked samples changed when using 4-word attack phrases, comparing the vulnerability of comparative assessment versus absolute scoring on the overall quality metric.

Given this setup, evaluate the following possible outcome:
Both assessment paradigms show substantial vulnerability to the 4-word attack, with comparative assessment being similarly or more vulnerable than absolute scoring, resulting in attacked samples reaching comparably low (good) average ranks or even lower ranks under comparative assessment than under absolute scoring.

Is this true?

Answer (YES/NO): NO